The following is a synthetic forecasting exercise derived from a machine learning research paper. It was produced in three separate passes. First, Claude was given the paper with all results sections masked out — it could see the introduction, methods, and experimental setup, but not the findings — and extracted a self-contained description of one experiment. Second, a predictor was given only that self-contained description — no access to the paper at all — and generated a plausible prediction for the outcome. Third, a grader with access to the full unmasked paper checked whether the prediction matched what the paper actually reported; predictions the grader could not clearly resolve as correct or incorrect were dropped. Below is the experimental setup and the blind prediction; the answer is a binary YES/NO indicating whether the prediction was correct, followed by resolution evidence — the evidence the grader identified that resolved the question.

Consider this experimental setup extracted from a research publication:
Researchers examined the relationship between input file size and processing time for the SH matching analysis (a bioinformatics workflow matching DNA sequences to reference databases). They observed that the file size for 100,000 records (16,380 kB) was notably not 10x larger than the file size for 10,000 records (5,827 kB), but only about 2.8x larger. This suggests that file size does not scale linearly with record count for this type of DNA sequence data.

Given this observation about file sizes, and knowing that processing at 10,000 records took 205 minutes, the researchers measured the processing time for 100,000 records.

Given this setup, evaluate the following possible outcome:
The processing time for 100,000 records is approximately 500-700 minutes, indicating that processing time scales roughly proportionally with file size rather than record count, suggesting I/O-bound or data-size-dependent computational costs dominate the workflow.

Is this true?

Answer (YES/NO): YES